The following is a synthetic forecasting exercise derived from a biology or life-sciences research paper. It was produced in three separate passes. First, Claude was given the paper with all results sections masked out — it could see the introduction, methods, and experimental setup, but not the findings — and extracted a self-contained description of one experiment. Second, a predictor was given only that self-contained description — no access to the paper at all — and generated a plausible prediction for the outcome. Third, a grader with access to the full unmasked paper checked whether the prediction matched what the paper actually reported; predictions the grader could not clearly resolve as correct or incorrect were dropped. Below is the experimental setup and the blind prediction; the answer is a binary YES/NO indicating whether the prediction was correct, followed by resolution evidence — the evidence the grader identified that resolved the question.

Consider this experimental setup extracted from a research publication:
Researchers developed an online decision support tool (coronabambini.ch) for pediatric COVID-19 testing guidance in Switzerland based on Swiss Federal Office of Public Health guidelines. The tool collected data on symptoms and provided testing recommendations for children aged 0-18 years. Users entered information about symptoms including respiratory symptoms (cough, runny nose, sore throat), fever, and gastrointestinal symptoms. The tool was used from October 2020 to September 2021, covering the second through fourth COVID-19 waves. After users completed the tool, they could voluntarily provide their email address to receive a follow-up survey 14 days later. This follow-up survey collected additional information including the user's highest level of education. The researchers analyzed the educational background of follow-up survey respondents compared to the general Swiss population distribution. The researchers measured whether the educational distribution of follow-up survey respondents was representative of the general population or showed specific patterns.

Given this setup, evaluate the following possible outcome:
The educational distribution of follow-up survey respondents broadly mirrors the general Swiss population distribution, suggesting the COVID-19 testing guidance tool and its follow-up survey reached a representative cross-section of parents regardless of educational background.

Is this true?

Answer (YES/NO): NO